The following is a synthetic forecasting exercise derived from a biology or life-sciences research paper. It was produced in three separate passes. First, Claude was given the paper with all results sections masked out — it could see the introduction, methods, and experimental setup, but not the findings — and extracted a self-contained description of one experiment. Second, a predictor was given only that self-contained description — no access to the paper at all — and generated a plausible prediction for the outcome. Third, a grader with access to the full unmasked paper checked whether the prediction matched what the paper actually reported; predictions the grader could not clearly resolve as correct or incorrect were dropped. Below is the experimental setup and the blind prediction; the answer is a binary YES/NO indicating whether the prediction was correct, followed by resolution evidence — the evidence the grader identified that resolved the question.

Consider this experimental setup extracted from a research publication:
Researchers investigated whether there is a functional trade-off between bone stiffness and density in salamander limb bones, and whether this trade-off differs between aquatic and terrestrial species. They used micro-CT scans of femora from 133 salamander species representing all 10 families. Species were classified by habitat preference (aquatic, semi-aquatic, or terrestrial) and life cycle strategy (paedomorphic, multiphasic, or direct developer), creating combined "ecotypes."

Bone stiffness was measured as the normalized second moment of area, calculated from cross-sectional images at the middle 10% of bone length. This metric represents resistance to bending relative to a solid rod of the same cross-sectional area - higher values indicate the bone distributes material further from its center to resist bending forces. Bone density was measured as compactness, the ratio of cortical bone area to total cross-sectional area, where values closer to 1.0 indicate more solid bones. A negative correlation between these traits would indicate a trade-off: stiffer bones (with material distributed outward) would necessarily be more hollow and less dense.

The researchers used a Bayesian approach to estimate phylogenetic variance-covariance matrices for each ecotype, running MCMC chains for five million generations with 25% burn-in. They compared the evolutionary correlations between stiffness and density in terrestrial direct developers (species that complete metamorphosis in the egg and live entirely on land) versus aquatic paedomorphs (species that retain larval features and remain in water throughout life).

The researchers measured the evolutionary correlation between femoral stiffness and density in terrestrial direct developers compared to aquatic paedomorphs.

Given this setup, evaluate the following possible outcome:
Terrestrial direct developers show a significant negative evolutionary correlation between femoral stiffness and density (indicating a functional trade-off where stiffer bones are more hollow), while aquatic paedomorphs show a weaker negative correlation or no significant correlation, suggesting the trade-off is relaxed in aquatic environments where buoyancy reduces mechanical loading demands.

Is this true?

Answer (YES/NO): YES